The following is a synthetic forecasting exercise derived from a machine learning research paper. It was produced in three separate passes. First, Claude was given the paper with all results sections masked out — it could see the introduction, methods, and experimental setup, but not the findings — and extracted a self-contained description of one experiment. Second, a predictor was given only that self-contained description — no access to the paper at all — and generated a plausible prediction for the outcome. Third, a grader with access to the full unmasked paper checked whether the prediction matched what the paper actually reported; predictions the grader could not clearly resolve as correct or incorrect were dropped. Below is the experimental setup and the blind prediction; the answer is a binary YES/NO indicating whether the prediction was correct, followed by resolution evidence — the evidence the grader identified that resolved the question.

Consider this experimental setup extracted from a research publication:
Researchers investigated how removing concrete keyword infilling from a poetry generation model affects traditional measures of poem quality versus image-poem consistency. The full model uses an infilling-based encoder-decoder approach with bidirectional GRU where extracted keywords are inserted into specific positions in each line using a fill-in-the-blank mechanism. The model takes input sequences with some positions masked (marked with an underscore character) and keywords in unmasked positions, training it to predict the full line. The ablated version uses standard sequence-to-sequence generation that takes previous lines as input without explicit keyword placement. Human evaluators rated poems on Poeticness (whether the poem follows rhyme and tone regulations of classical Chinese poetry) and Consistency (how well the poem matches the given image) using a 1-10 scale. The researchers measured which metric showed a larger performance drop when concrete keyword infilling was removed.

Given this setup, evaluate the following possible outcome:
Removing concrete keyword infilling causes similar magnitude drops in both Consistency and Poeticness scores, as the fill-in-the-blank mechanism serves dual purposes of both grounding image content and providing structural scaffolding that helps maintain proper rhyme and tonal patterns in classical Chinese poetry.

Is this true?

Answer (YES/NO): NO